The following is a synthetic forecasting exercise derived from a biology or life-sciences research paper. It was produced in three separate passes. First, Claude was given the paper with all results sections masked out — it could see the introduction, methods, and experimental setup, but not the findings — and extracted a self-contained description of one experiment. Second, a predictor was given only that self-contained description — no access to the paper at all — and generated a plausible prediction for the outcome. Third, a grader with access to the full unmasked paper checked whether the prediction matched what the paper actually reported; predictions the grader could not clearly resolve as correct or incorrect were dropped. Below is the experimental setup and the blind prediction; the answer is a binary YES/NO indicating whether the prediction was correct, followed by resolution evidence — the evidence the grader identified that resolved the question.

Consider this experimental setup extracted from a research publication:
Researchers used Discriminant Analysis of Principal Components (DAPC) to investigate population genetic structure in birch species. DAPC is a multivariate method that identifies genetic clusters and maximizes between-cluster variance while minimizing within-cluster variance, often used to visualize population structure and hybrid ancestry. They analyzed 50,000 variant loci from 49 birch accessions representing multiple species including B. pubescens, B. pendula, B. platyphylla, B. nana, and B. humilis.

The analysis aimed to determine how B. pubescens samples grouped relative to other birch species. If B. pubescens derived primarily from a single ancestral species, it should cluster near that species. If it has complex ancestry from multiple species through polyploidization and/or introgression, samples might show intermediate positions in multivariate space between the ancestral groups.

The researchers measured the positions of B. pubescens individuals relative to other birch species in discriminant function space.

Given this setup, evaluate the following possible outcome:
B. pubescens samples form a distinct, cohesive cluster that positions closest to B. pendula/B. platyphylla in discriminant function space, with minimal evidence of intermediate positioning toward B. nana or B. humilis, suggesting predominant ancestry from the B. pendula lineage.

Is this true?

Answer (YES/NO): NO